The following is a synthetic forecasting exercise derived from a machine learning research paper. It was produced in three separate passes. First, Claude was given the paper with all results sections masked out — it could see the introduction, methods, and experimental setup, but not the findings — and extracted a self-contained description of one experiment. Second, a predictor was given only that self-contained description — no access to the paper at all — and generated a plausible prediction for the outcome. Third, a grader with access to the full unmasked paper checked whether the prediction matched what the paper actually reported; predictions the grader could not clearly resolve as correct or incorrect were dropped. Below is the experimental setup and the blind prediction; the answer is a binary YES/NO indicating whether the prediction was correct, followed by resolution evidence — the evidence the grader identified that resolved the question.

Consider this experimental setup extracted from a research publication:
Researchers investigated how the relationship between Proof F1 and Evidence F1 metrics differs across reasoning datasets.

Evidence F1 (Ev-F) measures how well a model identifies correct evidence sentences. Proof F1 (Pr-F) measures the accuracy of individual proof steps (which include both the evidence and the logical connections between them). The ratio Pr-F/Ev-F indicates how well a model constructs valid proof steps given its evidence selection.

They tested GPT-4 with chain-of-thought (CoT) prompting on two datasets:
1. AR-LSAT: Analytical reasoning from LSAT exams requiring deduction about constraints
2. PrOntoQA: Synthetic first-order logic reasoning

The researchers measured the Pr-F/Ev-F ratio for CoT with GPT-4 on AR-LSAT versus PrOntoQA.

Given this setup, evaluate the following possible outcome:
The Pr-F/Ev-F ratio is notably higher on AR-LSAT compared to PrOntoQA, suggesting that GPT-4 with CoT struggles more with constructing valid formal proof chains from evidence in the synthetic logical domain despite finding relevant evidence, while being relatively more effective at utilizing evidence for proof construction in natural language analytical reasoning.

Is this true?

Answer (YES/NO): NO